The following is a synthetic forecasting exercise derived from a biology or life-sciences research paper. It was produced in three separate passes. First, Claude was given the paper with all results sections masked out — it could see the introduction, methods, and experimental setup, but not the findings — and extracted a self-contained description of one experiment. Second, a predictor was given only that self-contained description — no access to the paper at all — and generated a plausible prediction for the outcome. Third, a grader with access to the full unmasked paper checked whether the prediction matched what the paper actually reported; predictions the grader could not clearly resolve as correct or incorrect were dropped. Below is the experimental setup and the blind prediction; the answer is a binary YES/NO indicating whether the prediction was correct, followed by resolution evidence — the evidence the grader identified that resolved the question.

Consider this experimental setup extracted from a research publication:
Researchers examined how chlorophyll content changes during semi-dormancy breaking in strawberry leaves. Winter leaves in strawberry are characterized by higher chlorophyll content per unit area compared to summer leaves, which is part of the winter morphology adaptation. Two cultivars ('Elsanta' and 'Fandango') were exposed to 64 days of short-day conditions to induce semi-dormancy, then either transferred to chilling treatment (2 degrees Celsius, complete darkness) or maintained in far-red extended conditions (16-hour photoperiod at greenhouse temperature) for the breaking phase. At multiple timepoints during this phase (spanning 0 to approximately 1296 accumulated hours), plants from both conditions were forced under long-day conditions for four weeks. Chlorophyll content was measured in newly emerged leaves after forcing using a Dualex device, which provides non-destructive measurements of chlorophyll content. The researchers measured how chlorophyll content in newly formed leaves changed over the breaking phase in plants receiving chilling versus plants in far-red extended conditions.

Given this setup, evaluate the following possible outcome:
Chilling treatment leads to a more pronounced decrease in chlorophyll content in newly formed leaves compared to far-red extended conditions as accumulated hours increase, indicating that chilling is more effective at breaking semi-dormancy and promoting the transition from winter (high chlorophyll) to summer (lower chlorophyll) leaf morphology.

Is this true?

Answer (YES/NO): YES